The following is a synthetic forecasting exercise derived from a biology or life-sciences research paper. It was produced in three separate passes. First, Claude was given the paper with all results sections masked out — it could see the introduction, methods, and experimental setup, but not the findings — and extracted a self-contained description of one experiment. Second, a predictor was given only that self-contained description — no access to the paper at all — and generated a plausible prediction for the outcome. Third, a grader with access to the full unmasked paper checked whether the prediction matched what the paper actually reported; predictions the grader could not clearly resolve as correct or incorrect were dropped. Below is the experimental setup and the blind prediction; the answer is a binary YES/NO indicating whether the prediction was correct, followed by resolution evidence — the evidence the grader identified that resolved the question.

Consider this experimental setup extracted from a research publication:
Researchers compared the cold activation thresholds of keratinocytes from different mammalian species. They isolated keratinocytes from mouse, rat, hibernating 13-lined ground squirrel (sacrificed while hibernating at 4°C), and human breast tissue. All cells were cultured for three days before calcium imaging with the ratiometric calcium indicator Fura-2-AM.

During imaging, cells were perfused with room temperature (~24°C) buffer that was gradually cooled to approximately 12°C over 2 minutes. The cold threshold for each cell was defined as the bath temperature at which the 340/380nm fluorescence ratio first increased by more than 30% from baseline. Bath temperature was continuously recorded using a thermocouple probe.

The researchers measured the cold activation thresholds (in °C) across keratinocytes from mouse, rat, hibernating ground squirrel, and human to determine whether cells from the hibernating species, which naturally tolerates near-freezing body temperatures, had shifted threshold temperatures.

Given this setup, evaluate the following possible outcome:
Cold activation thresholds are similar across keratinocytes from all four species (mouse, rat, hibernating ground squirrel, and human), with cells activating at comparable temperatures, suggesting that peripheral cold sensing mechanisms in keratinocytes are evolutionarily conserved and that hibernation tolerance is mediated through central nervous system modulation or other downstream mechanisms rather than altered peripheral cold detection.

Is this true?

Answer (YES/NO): NO